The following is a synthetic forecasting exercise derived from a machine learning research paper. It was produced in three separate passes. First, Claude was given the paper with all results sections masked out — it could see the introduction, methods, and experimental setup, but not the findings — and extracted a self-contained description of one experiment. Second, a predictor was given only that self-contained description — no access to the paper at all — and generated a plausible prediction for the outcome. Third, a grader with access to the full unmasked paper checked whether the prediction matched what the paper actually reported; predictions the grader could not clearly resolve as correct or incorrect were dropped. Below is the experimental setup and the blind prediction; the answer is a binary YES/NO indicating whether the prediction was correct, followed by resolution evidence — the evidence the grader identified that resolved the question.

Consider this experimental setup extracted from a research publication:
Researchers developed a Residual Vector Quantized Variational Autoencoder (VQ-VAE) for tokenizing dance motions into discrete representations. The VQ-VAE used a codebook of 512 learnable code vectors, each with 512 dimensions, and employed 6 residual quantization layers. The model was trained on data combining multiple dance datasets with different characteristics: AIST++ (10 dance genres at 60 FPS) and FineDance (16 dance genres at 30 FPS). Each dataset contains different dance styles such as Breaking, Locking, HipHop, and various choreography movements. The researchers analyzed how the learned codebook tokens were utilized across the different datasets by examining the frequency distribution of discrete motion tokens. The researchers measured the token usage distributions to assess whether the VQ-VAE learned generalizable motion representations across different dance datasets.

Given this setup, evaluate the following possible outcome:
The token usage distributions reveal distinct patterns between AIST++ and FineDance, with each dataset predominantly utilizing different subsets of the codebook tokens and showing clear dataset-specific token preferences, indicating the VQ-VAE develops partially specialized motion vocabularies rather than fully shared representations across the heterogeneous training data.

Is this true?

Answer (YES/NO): NO